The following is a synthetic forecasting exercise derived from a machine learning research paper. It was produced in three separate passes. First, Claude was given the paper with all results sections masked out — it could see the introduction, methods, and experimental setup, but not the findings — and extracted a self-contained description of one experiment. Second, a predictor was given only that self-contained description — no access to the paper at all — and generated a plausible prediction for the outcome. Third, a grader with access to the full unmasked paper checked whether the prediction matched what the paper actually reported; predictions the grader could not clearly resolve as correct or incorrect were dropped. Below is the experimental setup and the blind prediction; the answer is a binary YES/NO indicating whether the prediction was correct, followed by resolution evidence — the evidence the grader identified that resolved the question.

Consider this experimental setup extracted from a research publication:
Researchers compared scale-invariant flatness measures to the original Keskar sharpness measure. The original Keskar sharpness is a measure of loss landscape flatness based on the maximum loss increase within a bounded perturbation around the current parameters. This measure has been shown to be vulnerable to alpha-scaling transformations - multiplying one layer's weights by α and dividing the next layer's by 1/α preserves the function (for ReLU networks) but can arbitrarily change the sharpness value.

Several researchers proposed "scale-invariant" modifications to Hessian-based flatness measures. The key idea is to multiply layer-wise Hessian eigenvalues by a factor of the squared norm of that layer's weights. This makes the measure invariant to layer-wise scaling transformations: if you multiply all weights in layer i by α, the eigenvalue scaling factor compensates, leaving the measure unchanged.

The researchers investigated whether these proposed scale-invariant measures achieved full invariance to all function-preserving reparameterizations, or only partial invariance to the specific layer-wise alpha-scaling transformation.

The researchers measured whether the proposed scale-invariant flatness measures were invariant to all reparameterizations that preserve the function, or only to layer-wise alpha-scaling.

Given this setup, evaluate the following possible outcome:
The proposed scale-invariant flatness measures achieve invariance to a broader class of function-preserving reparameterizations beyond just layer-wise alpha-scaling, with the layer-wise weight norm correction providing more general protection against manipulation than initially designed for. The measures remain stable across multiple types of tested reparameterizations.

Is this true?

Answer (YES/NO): NO